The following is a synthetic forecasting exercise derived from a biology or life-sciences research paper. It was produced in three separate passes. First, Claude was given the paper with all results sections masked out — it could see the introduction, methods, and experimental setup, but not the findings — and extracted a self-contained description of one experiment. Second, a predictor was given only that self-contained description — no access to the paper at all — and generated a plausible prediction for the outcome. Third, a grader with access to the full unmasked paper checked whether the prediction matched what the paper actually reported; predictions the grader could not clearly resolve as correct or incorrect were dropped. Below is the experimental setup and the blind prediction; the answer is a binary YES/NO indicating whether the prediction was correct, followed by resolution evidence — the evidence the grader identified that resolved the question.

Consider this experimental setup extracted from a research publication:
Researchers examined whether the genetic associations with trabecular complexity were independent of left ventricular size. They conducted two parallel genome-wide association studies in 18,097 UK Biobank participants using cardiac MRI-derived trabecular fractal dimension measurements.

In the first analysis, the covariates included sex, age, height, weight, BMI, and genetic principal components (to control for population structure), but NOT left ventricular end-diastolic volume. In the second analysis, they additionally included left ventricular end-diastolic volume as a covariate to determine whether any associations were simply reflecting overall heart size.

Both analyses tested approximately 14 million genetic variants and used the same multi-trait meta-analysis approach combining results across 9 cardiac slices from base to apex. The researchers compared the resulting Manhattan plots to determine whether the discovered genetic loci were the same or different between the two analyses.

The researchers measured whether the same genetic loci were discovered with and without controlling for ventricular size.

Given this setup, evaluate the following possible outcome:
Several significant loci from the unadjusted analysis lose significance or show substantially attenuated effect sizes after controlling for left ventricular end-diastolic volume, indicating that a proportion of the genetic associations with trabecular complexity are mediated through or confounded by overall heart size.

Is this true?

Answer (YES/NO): NO